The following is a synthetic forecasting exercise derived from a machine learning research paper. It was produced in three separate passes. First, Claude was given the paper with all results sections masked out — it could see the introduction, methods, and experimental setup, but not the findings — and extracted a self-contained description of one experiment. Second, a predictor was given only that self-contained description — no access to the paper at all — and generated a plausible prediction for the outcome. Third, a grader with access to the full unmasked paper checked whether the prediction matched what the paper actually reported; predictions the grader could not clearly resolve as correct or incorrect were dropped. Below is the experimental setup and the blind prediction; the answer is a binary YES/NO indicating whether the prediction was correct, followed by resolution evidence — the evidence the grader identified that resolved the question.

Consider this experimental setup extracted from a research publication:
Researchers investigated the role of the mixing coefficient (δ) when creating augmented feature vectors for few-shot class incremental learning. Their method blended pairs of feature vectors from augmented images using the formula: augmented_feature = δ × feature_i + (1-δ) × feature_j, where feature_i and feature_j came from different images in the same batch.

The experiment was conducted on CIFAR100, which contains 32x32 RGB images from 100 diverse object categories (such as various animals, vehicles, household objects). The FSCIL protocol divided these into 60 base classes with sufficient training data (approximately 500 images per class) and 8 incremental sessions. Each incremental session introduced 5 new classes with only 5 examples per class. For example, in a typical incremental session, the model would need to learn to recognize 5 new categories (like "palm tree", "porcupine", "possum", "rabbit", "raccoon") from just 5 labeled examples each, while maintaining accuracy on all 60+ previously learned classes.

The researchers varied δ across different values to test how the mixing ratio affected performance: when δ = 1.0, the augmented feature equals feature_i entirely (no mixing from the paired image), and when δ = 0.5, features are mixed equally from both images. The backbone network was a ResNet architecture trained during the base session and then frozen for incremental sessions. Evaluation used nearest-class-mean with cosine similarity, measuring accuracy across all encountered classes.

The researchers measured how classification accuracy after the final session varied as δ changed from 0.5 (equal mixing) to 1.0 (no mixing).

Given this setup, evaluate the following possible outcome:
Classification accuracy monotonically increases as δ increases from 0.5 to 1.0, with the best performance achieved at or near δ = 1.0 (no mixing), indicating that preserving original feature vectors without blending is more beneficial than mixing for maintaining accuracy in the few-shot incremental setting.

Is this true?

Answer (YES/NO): NO